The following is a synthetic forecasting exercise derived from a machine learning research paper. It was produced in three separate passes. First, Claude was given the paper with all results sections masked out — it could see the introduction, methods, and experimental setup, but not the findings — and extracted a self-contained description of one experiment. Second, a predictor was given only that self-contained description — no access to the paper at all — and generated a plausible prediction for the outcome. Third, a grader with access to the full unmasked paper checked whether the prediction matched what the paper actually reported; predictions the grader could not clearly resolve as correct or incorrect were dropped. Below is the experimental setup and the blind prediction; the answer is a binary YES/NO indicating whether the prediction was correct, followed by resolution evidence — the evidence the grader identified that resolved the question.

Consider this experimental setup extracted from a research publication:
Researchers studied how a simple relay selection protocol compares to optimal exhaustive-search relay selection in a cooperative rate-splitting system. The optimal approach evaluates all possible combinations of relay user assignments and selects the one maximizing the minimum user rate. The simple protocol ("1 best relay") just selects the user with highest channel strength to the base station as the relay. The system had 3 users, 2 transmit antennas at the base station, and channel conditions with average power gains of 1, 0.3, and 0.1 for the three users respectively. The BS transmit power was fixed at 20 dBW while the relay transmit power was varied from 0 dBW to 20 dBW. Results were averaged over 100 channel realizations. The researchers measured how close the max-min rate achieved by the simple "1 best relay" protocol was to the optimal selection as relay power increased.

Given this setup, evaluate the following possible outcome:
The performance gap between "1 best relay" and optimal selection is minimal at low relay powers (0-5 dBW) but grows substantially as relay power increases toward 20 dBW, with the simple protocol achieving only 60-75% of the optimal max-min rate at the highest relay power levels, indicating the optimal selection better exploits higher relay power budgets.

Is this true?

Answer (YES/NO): NO